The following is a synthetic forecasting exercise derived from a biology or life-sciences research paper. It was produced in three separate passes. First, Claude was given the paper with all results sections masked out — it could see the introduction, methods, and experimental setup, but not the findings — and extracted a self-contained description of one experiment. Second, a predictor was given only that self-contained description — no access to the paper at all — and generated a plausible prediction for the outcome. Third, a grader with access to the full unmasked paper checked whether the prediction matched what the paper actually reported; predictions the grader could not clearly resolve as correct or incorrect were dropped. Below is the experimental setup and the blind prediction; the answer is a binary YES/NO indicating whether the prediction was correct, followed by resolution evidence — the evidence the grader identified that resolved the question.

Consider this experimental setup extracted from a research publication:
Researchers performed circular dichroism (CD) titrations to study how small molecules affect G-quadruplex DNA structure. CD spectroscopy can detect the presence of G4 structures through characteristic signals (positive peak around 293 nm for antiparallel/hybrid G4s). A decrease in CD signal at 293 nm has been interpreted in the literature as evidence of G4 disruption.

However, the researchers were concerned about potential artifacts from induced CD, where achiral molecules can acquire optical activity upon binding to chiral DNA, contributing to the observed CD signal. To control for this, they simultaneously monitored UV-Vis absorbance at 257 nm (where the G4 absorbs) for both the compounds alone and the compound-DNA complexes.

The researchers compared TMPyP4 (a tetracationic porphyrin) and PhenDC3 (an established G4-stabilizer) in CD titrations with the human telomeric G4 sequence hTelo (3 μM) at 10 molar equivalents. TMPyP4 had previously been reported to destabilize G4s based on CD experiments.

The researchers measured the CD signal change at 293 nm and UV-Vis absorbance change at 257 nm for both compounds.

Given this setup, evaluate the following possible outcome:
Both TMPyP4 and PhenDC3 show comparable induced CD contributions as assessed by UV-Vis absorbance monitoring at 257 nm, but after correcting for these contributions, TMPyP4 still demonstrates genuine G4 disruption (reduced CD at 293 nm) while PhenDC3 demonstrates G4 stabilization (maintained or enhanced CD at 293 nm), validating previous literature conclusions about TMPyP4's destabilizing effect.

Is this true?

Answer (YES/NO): NO